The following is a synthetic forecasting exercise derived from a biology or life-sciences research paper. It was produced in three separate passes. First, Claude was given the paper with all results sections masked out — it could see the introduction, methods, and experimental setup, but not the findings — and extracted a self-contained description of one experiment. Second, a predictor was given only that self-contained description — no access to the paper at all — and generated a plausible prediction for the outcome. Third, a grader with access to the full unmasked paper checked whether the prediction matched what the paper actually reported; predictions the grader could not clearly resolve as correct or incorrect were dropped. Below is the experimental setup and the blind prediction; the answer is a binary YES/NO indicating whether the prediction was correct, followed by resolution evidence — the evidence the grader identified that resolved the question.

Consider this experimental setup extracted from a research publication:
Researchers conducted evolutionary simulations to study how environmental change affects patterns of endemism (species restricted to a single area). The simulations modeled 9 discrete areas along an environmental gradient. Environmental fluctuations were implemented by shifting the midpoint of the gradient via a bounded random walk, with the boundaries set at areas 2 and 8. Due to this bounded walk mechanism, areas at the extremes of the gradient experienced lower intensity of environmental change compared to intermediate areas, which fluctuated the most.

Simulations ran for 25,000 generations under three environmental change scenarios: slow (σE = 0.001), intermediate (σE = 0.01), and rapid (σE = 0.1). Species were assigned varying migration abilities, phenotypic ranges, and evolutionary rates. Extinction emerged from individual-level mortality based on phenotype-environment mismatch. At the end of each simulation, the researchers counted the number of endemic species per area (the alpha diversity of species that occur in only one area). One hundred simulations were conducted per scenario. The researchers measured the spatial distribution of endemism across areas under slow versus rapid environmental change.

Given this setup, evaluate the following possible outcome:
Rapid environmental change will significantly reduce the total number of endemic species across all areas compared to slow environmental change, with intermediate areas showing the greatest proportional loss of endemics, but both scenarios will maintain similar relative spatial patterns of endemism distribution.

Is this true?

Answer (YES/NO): NO